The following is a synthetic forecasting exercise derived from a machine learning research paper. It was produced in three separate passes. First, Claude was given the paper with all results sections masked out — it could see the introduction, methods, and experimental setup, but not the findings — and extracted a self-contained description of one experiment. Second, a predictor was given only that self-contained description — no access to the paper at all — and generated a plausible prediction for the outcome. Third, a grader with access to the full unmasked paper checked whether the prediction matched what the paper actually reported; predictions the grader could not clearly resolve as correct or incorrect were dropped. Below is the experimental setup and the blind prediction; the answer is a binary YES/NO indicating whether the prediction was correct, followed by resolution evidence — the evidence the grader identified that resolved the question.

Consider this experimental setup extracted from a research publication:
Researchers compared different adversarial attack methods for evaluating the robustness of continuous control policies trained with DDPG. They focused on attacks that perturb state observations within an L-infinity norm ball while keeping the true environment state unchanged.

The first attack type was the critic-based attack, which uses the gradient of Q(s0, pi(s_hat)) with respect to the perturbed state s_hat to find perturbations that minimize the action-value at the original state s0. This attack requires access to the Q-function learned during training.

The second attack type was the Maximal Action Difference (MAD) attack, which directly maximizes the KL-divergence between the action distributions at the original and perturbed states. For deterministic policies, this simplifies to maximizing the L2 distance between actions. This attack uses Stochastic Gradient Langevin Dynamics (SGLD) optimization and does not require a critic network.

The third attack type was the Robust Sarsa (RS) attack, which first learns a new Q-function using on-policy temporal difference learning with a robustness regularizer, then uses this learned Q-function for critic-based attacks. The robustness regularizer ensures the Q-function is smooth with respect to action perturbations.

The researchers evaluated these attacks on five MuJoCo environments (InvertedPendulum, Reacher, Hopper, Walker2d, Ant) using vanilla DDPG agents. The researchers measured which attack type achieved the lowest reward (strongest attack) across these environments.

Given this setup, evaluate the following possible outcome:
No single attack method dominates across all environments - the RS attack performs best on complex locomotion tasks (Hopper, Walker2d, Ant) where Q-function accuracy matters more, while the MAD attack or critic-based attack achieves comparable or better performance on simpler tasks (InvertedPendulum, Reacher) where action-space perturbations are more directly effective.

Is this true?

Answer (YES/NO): NO